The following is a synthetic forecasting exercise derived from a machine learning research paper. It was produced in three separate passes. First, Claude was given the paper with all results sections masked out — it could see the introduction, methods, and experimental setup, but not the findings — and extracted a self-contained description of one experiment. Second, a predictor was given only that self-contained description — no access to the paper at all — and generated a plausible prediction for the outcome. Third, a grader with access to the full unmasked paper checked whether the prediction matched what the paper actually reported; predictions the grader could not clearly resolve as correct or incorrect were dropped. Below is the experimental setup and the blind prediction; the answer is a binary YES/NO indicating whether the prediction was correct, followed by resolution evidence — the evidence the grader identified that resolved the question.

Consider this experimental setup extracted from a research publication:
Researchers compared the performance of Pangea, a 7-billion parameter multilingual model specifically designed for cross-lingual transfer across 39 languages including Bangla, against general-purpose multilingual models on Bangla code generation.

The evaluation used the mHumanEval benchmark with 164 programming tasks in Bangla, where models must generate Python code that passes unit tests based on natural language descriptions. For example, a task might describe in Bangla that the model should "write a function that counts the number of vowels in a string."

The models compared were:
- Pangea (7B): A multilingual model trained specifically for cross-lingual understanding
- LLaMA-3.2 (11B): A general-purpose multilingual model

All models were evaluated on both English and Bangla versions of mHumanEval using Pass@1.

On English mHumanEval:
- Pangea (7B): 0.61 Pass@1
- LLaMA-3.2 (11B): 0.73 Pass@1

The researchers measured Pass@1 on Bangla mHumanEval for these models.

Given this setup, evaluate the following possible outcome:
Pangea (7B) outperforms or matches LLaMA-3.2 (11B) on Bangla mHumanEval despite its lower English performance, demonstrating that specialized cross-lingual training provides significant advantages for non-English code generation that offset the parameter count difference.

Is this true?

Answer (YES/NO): NO